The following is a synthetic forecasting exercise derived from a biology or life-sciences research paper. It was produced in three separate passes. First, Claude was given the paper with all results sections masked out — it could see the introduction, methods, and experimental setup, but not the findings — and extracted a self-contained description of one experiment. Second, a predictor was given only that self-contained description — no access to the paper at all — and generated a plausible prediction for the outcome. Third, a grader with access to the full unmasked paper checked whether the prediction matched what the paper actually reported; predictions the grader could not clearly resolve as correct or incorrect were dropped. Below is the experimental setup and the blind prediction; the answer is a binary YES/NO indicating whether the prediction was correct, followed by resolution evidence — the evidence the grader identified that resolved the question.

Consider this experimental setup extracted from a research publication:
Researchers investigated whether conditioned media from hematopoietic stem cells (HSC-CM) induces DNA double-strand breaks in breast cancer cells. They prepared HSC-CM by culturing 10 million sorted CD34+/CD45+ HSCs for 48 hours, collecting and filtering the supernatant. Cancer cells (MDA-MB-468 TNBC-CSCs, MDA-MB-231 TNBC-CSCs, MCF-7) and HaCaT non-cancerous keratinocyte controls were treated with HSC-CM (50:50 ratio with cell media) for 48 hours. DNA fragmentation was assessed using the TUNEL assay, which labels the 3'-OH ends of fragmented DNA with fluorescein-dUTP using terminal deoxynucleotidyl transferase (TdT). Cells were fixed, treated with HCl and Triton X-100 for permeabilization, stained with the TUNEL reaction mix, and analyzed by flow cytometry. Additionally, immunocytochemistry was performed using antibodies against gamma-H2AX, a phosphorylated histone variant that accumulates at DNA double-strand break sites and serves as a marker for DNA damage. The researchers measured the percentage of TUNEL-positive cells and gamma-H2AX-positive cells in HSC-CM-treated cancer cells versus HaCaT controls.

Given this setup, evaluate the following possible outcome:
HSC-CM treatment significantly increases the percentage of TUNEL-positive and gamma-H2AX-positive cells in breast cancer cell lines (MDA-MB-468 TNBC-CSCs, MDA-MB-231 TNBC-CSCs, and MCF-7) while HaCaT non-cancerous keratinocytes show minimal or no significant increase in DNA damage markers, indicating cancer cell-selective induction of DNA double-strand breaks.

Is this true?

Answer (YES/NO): YES